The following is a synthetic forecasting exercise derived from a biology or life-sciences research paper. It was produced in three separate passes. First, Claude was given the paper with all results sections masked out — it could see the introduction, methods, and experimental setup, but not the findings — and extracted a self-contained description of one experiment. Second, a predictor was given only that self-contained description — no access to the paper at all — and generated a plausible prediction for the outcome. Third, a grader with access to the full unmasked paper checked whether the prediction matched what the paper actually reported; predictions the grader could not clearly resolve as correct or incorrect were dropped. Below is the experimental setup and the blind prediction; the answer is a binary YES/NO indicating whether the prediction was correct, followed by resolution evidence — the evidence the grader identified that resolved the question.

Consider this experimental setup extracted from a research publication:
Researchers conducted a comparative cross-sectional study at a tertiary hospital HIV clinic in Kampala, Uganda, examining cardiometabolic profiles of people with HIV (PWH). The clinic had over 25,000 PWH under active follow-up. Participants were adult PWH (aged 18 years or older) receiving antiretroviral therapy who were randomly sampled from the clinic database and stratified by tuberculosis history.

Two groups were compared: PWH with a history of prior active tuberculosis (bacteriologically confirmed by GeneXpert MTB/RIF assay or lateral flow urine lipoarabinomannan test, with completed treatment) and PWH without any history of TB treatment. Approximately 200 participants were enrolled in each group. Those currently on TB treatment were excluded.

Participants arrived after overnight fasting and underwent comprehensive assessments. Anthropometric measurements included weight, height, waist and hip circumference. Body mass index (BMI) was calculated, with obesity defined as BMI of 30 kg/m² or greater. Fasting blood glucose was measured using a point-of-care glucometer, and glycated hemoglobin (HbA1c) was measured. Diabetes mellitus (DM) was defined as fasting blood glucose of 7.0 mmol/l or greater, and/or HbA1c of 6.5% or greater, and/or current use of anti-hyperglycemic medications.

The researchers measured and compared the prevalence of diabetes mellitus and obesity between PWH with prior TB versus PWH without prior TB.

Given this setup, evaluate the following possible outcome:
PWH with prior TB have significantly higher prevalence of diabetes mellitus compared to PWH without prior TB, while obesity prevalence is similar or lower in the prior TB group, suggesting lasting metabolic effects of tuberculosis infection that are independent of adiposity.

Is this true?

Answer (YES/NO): YES